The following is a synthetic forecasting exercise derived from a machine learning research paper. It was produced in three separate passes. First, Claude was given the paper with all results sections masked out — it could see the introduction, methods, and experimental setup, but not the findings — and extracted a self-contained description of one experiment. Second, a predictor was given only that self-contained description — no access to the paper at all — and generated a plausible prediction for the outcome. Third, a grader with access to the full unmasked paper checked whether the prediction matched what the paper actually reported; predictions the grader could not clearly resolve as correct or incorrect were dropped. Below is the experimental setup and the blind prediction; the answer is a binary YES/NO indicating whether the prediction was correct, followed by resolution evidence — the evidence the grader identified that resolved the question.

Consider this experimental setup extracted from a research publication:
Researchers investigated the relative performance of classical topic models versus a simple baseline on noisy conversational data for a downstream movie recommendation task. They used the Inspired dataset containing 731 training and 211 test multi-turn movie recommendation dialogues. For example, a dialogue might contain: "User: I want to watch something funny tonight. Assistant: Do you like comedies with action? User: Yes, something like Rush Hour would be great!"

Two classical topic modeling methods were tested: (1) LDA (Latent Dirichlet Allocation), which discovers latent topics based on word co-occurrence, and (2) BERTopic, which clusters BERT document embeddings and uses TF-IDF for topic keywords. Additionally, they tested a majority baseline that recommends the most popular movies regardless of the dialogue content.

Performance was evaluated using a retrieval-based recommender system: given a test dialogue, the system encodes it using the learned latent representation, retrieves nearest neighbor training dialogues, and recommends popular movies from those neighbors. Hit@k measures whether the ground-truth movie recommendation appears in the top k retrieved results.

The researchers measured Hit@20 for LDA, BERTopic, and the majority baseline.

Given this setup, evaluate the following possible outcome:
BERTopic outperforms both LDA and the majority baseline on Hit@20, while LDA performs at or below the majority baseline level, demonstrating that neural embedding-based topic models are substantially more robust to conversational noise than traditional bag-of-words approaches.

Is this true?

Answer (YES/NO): NO